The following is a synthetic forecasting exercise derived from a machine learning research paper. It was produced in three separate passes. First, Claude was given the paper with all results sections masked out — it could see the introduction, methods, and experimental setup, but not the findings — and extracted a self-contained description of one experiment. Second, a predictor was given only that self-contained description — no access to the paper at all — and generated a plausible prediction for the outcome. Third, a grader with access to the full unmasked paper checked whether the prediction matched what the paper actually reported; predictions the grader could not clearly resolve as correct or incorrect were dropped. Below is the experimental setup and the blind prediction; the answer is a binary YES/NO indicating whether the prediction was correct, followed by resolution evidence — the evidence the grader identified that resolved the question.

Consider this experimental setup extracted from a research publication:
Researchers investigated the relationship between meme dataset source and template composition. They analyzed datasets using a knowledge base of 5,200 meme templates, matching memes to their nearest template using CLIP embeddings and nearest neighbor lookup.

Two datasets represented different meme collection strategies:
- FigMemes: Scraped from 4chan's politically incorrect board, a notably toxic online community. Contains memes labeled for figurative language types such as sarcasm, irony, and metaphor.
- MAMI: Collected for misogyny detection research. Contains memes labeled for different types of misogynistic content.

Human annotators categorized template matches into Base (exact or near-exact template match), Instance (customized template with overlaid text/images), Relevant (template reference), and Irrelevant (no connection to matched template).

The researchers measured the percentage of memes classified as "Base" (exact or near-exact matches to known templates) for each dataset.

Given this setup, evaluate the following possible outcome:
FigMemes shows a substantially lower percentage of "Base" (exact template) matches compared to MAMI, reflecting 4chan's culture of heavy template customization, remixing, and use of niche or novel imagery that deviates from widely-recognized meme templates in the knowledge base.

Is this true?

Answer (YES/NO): NO